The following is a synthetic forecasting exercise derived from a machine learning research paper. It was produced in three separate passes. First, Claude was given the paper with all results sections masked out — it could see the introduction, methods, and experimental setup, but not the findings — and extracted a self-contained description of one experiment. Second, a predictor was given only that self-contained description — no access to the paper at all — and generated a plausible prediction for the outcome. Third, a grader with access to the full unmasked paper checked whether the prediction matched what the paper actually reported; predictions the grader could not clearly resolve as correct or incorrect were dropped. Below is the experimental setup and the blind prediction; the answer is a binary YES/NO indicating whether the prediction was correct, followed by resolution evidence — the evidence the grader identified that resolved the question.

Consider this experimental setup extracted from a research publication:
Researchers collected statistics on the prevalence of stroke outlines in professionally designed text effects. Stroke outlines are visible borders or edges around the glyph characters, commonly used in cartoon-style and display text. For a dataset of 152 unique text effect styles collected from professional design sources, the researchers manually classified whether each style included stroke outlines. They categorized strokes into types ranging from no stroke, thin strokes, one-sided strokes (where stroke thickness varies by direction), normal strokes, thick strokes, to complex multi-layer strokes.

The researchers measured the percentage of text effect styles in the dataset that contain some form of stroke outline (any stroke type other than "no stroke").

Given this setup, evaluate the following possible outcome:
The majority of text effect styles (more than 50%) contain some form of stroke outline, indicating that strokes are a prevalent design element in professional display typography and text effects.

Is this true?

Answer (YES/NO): YES